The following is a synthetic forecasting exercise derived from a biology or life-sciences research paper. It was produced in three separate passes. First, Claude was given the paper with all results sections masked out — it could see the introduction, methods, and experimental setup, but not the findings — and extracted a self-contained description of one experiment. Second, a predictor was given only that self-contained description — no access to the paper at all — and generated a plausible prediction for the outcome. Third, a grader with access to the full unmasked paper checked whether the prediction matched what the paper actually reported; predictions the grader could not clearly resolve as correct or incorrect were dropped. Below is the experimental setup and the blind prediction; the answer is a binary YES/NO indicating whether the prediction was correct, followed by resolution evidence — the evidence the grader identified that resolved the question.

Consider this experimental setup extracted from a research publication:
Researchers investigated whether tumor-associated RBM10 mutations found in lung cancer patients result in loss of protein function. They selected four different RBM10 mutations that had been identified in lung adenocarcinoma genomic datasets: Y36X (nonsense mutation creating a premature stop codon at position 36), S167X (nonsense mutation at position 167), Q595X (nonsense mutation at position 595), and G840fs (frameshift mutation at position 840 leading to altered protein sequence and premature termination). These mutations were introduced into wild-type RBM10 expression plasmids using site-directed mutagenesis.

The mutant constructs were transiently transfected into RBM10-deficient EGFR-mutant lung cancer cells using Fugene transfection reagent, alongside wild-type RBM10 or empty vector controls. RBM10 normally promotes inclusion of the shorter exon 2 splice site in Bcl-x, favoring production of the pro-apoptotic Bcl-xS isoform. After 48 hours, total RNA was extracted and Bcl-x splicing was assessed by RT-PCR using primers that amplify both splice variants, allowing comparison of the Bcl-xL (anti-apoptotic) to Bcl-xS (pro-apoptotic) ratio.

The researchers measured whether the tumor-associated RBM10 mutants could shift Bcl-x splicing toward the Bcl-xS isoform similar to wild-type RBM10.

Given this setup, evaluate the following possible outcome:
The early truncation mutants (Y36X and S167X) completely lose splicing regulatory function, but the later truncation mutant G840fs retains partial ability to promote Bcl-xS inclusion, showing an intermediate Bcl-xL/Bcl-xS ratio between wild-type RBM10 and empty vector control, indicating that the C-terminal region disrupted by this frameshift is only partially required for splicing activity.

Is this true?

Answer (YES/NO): NO